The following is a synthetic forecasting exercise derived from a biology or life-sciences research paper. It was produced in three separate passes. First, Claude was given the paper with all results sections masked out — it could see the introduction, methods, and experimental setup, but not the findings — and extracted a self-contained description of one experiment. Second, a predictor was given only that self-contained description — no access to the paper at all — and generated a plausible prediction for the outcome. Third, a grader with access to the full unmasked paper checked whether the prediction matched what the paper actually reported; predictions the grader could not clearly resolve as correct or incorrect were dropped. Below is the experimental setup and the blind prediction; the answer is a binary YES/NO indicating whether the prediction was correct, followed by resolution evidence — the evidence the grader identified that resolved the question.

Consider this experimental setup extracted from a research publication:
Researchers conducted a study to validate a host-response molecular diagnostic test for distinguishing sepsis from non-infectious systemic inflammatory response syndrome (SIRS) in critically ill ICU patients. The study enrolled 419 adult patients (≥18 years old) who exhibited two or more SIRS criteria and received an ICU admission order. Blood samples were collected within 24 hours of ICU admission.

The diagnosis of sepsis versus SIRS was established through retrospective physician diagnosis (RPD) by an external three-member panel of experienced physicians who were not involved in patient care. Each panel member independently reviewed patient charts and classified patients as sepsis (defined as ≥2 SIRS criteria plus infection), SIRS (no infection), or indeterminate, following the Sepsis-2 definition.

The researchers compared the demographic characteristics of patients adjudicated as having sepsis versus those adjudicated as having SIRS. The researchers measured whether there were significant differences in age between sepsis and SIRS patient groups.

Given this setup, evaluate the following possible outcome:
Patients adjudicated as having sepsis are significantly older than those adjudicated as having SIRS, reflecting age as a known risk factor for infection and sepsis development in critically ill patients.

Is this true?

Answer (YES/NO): YES